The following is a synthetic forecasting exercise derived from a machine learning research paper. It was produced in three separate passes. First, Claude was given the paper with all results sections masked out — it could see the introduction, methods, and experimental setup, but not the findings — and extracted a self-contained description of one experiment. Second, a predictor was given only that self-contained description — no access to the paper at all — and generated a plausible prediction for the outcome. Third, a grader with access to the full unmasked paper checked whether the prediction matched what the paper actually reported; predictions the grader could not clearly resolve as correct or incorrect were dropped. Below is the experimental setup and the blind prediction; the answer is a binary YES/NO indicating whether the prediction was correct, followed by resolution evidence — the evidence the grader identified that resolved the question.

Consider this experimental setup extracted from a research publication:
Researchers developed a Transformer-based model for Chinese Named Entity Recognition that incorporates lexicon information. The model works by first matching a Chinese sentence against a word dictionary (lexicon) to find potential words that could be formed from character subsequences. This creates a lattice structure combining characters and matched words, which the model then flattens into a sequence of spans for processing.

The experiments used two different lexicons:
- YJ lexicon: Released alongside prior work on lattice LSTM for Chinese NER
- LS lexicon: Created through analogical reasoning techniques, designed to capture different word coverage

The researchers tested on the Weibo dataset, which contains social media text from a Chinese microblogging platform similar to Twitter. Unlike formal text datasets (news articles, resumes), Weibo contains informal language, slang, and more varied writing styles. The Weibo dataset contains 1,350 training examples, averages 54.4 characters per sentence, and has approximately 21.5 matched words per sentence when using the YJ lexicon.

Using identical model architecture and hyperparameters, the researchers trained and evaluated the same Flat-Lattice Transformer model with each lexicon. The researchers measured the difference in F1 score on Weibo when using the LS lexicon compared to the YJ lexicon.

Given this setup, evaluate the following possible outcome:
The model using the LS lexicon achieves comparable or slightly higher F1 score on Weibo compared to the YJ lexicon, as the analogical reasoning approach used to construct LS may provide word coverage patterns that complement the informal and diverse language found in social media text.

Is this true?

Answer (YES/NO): NO